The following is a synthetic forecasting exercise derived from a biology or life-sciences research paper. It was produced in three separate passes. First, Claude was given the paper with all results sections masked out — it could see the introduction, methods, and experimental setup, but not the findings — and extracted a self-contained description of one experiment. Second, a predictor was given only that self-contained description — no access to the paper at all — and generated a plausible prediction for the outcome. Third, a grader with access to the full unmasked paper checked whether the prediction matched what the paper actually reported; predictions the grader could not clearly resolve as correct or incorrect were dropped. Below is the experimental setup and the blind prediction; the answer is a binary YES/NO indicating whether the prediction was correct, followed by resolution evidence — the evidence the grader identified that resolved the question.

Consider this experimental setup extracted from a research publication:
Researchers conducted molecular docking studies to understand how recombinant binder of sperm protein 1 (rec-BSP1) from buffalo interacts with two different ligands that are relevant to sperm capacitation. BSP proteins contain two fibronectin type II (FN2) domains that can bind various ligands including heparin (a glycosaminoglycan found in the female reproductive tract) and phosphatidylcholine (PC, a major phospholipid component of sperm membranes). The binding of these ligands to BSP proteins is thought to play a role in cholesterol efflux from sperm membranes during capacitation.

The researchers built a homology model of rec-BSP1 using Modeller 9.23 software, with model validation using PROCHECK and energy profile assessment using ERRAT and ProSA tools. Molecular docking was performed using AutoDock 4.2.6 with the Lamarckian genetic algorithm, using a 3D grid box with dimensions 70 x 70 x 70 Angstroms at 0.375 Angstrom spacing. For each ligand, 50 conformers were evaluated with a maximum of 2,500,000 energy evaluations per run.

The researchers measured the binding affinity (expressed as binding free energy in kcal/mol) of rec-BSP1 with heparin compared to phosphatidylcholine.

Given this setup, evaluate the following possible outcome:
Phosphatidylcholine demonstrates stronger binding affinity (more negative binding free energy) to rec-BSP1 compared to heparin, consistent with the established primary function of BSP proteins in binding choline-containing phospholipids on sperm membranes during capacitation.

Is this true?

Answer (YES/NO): NO